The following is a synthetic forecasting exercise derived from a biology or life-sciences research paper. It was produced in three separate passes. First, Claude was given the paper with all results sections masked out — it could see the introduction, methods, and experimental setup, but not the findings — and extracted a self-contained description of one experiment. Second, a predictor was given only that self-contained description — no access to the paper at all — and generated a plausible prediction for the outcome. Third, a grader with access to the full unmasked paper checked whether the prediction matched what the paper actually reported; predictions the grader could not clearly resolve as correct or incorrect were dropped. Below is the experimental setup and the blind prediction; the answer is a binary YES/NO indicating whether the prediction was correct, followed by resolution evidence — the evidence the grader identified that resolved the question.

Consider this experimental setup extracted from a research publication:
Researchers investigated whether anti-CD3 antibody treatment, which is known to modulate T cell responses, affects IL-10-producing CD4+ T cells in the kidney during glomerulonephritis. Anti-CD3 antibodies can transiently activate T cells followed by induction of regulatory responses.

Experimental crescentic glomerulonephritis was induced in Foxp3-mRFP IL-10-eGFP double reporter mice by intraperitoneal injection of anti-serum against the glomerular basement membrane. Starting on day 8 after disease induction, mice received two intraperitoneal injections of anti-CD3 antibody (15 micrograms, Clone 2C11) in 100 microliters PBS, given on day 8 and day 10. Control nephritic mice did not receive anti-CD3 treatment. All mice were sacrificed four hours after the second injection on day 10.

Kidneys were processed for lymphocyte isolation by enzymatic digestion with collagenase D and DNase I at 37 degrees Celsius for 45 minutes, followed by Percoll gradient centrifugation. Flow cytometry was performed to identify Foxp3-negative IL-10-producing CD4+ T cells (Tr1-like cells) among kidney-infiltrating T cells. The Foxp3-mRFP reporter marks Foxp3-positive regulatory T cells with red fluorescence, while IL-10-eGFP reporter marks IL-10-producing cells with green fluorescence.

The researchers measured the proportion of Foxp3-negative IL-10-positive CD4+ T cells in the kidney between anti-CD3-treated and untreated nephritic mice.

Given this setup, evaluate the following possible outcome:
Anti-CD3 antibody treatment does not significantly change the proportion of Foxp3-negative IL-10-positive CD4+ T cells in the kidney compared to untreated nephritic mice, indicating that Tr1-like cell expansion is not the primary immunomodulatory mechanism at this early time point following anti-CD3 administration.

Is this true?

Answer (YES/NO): NO